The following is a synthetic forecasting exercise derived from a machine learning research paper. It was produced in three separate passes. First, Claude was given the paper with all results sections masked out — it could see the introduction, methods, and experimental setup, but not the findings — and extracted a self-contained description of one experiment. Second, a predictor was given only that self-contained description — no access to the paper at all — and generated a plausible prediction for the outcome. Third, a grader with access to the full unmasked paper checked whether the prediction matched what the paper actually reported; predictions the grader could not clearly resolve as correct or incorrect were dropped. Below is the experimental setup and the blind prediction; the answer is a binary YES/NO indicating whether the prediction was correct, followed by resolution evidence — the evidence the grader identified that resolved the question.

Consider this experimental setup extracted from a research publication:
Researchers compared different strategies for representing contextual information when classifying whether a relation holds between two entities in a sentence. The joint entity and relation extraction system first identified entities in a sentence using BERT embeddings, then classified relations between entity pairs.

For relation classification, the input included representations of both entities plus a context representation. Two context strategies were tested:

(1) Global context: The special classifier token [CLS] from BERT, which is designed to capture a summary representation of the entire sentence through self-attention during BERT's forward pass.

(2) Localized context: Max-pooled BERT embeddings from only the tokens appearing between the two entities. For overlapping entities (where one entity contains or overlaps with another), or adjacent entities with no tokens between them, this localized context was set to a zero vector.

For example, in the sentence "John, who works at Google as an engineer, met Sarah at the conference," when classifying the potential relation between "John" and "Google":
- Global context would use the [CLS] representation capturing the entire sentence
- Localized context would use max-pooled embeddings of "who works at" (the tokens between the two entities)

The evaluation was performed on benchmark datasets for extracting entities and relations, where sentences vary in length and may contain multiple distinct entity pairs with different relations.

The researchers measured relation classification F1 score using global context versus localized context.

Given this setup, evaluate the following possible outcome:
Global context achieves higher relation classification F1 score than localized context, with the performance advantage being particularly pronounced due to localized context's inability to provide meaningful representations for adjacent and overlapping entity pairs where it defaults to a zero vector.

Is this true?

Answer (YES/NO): NO